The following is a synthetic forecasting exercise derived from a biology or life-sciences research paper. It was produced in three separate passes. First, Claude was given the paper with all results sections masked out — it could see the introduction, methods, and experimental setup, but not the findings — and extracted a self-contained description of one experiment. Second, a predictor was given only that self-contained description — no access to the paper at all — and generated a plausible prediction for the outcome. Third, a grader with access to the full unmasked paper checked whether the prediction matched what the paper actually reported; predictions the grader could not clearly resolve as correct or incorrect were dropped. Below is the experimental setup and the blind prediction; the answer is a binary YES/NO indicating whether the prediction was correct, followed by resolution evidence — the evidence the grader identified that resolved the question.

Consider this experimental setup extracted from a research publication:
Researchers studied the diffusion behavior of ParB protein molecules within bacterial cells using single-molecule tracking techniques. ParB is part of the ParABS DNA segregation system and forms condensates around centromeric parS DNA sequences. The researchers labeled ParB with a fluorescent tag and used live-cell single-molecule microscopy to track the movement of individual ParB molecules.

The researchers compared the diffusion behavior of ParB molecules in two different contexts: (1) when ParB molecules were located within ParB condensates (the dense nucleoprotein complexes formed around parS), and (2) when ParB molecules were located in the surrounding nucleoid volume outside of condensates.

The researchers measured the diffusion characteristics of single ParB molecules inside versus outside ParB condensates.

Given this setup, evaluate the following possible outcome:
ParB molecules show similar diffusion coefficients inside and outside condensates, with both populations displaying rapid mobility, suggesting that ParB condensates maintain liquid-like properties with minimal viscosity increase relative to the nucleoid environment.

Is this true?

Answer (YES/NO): NO